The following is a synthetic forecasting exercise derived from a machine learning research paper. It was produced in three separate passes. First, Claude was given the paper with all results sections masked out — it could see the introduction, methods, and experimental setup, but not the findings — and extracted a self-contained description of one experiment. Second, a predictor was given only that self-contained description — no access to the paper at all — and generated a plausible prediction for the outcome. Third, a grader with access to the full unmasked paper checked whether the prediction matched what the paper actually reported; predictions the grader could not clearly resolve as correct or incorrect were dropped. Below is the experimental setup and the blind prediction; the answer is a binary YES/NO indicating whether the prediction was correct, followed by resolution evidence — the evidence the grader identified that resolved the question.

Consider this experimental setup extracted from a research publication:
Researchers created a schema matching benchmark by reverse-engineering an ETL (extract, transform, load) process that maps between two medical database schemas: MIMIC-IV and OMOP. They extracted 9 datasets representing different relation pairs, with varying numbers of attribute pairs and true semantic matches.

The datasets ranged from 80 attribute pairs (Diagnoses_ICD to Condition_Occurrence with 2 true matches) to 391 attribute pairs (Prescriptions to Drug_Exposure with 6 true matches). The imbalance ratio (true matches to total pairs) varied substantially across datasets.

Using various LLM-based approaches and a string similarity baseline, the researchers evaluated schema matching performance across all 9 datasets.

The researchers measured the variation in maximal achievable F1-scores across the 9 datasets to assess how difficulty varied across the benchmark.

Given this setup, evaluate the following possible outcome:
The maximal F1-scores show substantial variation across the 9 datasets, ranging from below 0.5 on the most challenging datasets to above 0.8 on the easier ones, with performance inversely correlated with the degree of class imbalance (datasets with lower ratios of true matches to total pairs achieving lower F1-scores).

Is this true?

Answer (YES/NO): NO